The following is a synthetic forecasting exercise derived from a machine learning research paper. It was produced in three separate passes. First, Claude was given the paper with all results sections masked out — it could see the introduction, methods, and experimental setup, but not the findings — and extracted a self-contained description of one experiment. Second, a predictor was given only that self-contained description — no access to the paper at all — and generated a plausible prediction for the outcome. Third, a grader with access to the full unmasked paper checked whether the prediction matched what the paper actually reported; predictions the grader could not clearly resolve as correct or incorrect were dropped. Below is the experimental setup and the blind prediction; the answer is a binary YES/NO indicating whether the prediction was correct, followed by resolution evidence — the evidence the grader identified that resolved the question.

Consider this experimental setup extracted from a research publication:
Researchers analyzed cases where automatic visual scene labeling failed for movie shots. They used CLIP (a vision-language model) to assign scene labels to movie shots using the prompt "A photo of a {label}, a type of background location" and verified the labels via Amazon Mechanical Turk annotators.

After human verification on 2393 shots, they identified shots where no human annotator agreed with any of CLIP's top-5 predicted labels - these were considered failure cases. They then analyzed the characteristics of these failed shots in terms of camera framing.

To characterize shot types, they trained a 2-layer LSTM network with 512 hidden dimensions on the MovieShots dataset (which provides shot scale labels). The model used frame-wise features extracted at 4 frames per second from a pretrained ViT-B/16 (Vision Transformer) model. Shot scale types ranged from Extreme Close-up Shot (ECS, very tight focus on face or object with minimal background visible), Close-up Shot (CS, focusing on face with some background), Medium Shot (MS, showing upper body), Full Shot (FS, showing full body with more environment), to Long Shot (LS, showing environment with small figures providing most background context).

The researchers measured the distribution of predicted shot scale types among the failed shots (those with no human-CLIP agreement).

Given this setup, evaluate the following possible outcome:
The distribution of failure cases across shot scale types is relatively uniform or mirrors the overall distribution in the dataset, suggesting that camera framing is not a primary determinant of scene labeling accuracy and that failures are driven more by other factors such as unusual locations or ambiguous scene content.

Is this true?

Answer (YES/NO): NO